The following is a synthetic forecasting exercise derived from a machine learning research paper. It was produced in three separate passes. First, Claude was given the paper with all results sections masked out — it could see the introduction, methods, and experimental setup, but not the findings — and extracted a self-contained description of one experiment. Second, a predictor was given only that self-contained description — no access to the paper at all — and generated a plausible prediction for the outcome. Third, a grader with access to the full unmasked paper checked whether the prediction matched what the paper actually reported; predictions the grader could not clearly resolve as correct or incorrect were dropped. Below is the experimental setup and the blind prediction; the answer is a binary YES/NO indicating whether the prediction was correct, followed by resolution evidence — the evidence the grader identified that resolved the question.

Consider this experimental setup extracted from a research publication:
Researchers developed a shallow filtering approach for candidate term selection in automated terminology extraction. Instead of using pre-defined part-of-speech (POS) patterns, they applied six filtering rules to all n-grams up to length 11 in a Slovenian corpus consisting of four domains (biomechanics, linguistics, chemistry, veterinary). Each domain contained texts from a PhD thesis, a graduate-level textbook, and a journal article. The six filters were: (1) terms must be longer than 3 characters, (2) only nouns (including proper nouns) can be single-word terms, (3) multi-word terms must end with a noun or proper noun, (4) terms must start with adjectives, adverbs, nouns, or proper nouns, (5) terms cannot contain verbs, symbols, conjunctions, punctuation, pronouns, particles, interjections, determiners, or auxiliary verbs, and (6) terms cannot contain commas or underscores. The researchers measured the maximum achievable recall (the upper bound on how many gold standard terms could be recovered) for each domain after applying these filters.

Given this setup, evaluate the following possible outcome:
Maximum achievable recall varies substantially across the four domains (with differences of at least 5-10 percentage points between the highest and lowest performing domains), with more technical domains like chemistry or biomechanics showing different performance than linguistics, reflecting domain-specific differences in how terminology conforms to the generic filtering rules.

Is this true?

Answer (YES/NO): NO